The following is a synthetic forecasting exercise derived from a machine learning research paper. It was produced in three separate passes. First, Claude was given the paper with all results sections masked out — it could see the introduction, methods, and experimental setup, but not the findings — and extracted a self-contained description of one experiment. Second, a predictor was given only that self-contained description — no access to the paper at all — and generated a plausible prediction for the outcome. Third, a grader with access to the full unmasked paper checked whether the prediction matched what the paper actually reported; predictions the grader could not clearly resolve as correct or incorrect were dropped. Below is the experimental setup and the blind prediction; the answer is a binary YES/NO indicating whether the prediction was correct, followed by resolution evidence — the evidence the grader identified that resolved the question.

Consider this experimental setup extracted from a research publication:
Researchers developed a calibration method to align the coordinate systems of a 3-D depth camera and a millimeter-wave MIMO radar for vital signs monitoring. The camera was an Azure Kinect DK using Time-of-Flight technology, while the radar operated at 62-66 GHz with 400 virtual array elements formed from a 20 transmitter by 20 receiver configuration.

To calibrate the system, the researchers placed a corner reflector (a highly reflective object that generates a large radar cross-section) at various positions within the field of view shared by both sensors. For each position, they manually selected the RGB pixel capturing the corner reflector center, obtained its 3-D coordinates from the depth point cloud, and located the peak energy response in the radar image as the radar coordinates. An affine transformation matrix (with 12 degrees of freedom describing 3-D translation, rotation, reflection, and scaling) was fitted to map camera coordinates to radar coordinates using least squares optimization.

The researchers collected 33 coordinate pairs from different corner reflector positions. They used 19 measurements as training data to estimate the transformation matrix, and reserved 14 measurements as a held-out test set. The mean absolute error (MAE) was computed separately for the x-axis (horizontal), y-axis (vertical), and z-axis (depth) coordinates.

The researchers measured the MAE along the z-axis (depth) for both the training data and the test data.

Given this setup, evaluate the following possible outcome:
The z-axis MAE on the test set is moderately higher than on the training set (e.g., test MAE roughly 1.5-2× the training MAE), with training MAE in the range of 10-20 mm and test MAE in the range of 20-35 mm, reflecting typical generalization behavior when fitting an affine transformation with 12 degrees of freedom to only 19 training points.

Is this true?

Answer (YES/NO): NO